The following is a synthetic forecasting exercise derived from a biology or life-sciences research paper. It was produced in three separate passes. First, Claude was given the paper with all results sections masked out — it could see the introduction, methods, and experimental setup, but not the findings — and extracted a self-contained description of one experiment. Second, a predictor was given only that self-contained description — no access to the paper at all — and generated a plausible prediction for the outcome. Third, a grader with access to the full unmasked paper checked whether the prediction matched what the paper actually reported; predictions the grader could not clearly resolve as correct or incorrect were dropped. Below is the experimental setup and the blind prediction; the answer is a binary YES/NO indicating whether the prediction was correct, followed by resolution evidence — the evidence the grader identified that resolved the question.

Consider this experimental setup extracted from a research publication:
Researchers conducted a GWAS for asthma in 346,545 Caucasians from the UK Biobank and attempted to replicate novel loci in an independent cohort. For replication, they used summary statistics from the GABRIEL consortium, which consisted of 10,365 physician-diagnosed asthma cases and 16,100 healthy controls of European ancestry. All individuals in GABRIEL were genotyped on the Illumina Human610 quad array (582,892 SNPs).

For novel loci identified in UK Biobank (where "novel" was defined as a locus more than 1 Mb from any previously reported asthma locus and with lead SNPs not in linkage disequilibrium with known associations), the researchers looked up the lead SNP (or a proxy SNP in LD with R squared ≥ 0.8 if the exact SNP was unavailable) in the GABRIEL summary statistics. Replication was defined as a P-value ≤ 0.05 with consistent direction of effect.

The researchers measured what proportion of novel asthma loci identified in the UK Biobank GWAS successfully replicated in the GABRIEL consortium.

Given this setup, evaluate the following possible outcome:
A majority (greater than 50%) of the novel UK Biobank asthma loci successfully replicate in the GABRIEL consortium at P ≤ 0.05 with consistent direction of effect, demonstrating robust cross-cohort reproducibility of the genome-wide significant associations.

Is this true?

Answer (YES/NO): NO